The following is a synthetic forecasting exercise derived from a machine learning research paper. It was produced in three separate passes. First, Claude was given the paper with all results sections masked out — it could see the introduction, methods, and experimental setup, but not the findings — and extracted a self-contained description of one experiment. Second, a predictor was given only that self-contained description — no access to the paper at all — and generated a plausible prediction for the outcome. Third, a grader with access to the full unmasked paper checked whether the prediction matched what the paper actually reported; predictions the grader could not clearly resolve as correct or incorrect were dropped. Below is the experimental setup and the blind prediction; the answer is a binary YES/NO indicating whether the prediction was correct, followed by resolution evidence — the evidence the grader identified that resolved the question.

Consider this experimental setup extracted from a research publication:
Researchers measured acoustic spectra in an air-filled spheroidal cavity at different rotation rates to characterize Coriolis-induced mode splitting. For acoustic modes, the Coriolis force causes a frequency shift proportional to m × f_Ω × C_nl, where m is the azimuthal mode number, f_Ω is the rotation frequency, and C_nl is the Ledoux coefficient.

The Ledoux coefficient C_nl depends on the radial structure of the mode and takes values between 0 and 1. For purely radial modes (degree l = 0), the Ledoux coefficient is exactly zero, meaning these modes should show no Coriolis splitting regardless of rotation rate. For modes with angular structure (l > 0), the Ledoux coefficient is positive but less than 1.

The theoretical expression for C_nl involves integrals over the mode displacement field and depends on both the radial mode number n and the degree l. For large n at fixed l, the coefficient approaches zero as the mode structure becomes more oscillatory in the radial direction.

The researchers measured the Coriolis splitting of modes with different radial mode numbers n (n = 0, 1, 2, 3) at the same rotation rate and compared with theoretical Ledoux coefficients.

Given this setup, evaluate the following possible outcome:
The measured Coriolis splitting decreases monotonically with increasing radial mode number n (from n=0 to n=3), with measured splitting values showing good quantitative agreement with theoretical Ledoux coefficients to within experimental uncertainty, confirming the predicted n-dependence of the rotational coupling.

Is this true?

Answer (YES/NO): NO